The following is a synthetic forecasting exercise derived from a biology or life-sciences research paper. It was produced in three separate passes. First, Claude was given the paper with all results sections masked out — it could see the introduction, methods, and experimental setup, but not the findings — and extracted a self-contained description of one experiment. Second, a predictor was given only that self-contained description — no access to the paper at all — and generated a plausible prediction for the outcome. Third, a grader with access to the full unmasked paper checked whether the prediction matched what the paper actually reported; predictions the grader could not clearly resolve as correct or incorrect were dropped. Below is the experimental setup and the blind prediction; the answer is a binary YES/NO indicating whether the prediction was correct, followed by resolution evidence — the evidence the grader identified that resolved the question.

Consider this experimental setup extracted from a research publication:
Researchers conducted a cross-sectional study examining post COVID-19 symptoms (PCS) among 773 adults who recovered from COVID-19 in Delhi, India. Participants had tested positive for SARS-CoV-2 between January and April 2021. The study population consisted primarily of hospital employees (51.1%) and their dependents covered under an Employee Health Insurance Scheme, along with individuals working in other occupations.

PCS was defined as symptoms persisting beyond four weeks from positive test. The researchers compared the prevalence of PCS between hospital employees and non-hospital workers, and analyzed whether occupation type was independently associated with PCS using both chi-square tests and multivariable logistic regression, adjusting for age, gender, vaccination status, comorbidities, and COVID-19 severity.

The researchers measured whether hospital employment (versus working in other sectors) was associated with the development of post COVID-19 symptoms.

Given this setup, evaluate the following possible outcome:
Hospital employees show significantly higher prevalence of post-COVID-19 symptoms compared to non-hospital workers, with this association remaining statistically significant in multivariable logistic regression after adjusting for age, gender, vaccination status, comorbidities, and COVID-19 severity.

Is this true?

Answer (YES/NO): YES